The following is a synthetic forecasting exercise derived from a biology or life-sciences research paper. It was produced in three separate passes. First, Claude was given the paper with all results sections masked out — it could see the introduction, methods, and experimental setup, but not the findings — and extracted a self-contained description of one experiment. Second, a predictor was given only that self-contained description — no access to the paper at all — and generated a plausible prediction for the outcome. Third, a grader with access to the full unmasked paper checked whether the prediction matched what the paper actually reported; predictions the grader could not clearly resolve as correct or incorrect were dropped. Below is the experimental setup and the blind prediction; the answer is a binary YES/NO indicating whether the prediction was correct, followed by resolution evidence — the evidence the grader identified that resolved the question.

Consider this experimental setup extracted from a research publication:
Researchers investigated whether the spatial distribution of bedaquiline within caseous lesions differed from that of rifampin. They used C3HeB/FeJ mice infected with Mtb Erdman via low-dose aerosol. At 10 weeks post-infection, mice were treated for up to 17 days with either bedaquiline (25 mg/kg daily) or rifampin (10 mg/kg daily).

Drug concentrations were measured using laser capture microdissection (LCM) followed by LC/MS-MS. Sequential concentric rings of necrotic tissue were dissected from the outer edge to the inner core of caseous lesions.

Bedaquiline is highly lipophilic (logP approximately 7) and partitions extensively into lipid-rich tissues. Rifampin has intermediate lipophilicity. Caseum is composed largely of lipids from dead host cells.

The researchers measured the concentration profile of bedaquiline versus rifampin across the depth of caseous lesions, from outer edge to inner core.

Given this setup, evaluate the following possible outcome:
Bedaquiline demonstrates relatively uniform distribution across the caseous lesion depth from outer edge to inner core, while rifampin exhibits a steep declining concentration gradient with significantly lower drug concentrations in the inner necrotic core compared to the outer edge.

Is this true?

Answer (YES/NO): NO